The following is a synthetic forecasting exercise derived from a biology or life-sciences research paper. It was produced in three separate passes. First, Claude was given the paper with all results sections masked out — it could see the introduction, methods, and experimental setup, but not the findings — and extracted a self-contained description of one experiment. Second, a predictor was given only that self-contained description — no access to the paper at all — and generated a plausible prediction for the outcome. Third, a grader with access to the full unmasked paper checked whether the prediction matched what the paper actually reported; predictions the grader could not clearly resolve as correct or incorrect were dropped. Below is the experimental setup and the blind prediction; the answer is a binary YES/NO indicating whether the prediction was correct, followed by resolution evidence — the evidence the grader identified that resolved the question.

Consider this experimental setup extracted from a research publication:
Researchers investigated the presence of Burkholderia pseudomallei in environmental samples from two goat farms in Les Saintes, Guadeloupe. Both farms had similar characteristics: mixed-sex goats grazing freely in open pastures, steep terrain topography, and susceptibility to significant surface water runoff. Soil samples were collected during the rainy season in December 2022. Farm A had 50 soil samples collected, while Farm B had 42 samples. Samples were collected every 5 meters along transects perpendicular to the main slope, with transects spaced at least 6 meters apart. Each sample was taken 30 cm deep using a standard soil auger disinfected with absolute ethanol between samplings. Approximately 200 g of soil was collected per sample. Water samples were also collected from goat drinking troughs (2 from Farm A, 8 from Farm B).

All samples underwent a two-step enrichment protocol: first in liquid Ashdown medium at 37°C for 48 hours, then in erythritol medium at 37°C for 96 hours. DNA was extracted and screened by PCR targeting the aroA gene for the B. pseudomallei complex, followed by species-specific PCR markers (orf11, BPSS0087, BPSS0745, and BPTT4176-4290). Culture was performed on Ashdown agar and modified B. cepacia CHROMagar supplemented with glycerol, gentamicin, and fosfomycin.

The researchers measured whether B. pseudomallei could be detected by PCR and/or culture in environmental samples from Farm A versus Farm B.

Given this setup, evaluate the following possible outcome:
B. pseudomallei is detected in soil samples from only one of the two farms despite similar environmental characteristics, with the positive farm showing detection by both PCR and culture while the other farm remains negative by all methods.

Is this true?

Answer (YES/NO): YES